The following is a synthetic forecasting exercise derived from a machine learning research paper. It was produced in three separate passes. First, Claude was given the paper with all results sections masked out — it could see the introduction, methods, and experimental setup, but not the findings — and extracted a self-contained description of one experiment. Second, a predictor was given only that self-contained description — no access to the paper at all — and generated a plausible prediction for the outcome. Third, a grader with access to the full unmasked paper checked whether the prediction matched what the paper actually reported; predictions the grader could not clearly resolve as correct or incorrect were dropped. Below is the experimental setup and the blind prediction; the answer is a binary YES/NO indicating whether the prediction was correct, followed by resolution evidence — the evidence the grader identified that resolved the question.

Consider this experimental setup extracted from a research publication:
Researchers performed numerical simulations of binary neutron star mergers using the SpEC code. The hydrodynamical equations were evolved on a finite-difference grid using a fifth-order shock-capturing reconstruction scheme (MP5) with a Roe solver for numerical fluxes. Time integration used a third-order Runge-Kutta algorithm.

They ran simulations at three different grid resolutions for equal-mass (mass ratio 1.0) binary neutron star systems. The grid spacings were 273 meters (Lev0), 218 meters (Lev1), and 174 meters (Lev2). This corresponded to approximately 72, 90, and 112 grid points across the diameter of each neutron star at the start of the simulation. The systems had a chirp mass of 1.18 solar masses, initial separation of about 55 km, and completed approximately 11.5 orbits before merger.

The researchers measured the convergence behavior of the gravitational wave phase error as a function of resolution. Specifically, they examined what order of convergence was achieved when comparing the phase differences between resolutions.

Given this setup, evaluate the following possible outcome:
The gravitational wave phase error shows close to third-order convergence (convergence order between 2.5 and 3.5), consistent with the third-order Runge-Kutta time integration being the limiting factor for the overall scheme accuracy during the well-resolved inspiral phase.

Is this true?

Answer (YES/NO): NO